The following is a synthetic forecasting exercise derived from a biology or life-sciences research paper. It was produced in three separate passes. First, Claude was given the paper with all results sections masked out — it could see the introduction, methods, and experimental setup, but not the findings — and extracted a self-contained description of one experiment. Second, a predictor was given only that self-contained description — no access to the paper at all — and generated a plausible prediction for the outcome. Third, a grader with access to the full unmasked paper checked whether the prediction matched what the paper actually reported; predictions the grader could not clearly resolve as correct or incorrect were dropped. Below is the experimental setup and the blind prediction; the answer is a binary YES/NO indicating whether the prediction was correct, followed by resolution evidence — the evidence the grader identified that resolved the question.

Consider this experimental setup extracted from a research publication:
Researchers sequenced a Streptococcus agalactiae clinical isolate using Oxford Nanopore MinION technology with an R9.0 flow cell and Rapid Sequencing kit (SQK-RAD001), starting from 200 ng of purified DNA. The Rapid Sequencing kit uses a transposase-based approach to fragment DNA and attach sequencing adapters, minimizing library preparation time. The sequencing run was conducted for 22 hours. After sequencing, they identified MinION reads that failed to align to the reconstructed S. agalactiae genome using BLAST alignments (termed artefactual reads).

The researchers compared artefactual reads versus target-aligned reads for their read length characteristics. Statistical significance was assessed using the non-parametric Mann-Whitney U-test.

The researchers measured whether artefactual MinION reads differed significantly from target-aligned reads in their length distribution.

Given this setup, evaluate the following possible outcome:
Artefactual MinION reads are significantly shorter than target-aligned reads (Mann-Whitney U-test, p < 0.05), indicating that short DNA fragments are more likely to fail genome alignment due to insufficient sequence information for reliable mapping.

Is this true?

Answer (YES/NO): YES